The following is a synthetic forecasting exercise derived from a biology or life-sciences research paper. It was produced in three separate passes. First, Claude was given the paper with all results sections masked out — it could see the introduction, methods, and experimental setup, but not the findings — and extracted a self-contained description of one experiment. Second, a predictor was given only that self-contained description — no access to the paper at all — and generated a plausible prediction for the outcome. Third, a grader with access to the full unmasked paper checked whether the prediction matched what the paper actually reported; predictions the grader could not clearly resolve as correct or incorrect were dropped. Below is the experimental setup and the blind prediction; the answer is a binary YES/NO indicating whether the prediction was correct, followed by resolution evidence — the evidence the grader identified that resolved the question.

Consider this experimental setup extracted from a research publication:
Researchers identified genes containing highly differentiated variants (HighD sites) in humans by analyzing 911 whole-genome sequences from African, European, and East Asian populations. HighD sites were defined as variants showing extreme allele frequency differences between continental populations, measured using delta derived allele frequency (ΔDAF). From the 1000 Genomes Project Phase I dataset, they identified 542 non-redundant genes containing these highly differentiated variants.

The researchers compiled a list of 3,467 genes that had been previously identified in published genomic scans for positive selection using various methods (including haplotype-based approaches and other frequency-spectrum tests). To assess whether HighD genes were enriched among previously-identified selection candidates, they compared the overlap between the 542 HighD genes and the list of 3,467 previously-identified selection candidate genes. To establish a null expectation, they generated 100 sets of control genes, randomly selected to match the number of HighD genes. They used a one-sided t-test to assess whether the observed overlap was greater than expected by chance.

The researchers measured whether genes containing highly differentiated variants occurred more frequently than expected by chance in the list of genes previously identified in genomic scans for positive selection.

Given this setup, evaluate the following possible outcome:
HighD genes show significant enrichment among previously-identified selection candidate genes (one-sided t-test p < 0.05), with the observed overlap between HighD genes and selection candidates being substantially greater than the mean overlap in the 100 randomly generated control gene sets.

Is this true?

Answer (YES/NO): YES